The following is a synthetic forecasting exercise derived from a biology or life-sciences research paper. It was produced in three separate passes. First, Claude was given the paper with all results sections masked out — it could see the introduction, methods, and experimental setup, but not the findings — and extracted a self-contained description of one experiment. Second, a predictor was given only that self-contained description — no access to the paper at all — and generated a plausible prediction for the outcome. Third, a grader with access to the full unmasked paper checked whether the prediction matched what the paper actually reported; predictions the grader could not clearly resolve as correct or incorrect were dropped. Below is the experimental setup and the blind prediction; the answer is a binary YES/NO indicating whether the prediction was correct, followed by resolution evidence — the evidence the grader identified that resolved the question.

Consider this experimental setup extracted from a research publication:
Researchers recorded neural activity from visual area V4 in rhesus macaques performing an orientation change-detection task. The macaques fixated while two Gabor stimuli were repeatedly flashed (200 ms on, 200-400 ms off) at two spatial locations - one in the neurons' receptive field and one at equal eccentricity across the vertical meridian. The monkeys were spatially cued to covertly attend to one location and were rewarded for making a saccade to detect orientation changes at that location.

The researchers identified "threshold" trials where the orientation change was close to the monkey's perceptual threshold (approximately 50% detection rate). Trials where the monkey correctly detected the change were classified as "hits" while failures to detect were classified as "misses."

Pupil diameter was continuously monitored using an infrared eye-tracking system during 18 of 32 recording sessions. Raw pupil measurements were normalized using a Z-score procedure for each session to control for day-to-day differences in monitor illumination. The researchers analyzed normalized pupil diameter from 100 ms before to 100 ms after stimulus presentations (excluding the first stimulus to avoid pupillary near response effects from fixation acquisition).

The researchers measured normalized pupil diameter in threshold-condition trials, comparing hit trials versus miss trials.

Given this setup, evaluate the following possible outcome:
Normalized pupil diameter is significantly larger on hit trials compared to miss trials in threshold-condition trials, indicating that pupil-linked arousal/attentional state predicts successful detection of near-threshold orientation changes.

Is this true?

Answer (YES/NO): YES